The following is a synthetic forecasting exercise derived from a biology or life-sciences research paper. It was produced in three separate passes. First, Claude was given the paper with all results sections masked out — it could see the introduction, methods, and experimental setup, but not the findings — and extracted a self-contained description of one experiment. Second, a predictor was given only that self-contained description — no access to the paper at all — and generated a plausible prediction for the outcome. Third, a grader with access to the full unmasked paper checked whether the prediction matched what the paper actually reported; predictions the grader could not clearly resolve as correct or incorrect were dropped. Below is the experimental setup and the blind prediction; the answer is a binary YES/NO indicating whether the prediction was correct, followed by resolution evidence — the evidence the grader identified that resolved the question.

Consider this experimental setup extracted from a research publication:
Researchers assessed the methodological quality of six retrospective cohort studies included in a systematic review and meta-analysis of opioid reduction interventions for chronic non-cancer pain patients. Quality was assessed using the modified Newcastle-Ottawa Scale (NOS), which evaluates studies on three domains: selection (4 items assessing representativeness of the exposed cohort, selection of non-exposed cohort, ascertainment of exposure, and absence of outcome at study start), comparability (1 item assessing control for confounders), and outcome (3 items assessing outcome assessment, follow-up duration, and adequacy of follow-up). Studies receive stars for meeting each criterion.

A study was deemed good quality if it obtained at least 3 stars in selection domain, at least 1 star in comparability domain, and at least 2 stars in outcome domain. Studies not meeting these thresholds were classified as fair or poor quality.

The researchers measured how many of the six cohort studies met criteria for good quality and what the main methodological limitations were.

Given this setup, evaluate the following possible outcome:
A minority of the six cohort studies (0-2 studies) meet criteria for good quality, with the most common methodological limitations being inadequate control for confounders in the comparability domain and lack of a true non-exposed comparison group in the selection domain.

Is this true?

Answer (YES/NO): NO